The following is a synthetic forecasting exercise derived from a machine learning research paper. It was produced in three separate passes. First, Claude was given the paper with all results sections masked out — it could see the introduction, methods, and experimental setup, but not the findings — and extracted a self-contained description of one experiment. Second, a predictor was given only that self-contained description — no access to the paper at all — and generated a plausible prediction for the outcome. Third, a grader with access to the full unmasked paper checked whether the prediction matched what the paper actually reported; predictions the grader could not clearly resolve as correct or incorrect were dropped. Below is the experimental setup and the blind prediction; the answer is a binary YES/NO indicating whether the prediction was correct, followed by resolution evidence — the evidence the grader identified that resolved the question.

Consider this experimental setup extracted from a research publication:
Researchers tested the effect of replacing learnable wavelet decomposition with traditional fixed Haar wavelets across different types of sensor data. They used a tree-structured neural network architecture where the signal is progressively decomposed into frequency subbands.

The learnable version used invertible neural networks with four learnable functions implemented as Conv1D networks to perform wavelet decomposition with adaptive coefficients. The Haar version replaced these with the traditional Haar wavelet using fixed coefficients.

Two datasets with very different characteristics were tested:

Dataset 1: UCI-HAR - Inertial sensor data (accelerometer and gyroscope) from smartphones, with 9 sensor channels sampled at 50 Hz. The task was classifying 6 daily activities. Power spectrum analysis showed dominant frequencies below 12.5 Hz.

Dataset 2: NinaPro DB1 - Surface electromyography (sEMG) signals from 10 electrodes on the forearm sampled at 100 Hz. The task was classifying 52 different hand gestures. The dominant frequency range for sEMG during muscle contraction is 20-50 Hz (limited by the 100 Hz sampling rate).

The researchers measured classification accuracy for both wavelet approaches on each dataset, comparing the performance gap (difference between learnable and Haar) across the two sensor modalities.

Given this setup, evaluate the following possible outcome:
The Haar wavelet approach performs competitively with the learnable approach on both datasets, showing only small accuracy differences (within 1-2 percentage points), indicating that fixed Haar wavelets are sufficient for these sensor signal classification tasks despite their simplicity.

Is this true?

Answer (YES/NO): NO